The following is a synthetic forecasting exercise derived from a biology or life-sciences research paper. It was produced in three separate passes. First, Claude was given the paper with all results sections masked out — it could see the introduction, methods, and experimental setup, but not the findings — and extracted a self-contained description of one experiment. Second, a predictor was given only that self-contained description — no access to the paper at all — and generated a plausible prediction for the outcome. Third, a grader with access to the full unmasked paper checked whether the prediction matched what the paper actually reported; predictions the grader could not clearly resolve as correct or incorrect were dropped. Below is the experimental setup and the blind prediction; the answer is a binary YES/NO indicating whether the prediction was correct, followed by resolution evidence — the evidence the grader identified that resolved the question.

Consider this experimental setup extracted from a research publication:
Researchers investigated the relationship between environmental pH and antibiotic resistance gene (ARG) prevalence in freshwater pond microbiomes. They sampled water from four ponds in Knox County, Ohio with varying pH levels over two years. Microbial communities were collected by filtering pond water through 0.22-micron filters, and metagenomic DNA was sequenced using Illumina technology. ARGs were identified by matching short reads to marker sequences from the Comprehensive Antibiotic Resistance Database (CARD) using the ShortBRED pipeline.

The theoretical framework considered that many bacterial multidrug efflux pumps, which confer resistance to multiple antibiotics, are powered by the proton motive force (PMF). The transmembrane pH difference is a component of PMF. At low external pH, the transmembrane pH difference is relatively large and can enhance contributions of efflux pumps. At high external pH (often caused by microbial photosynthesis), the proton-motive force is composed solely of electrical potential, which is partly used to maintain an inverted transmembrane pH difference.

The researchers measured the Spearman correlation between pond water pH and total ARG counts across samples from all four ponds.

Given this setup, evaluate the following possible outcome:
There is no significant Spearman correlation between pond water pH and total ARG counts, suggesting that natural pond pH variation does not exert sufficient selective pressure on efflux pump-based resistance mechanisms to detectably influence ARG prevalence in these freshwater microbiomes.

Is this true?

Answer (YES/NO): NO